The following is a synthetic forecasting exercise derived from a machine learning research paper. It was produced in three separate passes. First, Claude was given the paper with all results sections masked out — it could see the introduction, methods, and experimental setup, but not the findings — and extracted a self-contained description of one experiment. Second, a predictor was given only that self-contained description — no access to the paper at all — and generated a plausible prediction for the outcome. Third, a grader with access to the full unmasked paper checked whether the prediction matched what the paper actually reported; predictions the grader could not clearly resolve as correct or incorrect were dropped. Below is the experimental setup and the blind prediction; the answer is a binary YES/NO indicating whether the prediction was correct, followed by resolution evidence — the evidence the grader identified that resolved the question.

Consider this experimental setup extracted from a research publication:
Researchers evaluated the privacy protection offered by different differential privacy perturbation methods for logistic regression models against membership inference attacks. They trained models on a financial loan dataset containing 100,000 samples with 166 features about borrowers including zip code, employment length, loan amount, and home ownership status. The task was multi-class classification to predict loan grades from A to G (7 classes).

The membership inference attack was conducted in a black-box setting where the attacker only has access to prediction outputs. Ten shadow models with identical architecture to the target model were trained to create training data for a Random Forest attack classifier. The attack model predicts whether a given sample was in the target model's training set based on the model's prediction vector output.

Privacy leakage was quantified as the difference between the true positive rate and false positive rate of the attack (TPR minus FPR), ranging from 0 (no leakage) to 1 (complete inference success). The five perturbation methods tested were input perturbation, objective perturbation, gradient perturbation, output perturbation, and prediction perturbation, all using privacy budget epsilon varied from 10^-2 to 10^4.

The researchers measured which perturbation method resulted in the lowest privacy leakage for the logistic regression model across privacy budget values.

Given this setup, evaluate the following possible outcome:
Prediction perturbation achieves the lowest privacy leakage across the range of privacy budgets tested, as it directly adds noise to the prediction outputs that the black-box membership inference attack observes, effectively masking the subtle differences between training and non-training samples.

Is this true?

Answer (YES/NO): NO